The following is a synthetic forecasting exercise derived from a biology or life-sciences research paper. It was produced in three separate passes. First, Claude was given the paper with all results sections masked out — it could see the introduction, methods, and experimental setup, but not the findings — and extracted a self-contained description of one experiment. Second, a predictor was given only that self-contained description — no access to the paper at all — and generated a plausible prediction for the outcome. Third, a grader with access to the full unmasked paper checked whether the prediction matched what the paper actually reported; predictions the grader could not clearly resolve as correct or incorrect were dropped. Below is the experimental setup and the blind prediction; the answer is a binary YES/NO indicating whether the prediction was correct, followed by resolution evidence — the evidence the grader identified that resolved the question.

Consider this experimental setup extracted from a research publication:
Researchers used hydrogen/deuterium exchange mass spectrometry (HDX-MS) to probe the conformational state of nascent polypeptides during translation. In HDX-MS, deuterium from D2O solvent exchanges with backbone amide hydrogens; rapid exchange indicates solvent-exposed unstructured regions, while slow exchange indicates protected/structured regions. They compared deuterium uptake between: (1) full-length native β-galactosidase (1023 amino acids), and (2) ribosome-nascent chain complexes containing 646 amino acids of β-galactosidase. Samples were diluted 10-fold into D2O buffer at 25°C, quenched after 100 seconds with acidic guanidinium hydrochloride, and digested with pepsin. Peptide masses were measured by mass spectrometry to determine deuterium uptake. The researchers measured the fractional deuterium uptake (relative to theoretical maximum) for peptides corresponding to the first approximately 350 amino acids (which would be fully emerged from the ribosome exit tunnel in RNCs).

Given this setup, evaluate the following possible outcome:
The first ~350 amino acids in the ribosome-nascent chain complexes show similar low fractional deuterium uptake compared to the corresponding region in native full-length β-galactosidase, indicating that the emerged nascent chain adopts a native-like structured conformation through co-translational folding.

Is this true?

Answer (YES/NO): YES